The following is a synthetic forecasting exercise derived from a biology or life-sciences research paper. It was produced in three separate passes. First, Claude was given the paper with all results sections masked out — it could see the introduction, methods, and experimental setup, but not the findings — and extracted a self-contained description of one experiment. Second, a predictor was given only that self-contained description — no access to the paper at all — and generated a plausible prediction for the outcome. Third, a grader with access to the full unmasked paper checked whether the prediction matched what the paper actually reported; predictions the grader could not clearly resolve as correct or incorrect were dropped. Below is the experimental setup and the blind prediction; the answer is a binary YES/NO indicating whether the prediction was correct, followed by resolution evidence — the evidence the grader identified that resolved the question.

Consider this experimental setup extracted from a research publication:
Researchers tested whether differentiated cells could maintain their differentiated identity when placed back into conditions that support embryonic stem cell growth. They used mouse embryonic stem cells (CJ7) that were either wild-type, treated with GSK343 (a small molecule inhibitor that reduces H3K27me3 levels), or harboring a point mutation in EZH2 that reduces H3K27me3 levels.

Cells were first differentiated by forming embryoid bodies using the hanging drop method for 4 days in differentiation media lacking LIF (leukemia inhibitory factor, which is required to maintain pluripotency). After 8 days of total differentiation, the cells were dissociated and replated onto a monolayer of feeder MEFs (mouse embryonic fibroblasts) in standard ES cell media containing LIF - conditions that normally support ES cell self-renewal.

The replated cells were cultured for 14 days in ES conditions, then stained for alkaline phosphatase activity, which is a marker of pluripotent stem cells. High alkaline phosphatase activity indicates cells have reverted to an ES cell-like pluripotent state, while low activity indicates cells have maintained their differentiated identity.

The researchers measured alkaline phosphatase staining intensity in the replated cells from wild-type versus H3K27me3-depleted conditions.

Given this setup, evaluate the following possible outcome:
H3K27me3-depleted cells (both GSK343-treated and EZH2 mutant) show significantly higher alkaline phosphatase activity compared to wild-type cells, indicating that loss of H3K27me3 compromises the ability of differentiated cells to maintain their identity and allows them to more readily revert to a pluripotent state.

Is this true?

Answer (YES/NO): YES